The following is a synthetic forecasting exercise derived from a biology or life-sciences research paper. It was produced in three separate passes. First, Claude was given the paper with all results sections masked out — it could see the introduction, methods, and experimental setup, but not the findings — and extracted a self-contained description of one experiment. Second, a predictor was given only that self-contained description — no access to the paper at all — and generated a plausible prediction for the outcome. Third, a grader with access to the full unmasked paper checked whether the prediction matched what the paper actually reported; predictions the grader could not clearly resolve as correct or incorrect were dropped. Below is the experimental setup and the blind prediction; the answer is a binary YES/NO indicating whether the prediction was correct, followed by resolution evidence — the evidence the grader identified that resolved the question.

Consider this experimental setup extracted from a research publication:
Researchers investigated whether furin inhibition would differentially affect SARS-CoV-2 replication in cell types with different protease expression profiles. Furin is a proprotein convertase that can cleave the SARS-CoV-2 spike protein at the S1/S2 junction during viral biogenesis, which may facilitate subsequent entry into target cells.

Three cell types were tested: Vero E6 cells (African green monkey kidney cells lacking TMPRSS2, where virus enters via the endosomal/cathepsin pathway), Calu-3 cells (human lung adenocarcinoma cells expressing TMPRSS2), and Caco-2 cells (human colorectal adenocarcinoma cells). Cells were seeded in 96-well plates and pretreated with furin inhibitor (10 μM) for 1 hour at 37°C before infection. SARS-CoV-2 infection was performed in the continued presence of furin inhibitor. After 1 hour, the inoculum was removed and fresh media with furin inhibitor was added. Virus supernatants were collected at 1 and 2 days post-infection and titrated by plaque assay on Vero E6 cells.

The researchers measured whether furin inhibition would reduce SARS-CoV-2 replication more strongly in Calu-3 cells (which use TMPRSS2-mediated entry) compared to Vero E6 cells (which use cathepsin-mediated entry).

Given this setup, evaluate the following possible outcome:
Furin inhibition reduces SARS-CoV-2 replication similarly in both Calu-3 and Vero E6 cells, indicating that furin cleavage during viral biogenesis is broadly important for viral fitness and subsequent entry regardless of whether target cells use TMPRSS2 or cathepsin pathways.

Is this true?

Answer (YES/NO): NO